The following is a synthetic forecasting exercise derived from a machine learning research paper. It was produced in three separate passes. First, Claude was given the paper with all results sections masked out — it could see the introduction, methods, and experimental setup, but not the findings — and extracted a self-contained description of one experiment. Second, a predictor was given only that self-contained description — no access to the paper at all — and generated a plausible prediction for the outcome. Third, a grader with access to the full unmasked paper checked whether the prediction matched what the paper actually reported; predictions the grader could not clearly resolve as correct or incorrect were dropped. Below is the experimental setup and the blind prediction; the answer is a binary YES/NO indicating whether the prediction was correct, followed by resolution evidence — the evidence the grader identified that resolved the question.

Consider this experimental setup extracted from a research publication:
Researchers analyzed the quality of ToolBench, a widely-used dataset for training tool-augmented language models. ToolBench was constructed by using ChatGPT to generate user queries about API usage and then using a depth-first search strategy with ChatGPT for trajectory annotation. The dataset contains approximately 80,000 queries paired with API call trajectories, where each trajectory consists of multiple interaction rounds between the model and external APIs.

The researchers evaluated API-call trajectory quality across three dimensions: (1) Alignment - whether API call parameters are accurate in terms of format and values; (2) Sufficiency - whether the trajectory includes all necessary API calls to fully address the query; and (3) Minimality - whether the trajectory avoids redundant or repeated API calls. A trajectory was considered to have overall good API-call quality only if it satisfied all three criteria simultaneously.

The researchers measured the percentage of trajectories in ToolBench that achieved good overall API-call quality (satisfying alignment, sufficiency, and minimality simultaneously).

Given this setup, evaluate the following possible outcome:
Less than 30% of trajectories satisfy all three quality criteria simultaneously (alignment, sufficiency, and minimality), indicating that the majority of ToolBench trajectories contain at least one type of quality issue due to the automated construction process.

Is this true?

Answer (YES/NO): YES